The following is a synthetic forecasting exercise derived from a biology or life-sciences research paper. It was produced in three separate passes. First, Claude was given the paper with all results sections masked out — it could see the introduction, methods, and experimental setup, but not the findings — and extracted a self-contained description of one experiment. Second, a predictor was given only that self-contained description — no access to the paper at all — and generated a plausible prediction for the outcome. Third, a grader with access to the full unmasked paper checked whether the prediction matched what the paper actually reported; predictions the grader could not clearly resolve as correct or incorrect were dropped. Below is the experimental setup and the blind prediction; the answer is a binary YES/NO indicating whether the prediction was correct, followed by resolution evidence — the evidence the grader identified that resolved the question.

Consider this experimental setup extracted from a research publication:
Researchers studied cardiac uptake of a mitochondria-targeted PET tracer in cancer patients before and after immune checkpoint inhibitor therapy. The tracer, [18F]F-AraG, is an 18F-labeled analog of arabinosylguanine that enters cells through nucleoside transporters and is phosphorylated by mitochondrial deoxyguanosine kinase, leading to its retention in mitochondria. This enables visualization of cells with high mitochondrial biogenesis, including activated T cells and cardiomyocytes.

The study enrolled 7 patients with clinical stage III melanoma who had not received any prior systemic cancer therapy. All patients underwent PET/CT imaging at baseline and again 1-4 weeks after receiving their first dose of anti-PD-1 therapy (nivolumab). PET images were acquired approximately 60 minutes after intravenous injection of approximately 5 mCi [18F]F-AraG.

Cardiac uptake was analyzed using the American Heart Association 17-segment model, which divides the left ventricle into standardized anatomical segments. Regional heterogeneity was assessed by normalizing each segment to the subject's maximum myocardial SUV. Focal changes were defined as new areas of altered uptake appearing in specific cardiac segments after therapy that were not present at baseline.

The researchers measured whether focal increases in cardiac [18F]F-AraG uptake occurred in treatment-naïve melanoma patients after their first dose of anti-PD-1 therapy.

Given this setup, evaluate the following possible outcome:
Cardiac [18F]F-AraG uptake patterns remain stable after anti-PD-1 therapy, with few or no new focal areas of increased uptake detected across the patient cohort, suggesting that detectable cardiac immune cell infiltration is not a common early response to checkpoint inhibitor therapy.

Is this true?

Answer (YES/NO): NO